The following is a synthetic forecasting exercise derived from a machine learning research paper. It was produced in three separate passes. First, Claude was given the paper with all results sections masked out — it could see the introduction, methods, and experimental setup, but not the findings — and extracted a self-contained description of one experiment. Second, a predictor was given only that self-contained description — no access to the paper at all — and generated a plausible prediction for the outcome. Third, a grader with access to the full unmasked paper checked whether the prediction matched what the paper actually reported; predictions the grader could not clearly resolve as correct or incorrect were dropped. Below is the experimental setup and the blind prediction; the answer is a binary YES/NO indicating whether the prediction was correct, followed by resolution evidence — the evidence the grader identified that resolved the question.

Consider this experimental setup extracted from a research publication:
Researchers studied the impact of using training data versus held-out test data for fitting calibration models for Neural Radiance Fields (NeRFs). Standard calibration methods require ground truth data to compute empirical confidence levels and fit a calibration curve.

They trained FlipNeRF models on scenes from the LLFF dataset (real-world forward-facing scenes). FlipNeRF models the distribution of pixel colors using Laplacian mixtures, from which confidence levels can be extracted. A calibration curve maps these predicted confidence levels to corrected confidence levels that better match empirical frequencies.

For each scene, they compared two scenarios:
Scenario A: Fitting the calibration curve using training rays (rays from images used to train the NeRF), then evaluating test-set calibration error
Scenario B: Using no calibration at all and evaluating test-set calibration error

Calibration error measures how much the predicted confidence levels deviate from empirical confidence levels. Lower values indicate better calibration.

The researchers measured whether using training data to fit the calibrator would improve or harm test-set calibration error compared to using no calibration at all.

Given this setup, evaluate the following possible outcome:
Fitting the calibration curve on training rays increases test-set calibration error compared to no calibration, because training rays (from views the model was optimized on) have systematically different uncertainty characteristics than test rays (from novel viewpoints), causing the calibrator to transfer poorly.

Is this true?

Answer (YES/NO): YES